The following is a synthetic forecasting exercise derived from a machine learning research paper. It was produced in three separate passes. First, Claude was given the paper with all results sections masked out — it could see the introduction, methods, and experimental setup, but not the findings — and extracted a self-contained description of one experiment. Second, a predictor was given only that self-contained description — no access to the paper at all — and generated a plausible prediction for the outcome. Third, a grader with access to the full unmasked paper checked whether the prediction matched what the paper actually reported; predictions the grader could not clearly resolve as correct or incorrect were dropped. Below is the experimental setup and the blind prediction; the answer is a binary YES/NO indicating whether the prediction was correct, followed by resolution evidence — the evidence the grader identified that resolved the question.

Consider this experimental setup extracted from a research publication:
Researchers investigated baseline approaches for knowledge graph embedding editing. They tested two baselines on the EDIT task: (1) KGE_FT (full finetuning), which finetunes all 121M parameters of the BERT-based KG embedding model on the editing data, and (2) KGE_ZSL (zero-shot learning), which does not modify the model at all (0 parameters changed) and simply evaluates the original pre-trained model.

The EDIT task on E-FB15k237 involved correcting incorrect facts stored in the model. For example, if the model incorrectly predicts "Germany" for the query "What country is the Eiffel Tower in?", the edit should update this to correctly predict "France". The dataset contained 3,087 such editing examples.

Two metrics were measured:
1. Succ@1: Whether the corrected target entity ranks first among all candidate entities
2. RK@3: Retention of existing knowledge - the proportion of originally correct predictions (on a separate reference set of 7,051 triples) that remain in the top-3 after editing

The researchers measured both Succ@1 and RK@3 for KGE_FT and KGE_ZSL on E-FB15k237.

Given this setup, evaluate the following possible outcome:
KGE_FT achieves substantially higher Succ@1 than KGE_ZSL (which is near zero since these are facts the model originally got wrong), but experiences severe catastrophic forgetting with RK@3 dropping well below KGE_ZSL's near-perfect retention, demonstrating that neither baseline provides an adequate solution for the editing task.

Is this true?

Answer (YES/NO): YES